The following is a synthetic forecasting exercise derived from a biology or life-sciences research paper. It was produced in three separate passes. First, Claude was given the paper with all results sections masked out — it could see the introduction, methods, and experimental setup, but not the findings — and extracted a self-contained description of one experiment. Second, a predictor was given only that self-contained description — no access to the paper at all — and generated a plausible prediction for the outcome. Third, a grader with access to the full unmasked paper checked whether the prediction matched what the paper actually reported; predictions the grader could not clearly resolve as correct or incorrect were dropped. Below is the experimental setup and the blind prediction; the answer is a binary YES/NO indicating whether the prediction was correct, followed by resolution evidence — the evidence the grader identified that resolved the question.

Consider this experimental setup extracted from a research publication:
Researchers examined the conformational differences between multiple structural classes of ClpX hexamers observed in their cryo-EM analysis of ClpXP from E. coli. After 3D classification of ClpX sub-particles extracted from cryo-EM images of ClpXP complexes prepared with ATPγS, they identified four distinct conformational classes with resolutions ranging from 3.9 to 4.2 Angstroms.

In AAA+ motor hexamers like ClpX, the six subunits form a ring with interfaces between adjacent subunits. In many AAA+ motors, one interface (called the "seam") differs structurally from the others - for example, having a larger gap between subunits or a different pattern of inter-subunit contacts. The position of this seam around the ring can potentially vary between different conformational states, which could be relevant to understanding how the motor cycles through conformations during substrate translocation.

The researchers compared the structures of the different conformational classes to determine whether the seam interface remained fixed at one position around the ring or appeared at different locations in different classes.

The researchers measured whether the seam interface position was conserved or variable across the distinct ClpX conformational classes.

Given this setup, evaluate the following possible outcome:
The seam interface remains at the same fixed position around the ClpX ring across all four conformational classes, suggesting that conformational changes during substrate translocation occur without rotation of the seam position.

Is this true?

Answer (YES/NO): NO